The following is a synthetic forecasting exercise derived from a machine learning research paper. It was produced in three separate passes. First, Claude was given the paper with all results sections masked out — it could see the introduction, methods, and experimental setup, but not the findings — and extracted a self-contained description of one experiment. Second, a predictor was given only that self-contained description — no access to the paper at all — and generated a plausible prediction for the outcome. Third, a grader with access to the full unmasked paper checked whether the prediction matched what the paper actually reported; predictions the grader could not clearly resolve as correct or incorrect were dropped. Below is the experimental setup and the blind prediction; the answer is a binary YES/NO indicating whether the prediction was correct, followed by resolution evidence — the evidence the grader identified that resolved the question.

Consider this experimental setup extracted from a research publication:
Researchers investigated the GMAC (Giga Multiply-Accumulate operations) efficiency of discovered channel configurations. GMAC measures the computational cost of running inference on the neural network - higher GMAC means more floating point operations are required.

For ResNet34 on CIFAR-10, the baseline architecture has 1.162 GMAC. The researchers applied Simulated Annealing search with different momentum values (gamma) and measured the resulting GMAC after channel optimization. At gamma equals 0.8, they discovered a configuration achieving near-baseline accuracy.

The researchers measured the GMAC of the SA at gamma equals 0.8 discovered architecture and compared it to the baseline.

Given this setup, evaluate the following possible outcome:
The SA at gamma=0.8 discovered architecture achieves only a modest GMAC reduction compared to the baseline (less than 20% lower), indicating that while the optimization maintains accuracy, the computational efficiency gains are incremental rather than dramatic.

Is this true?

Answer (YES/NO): NO